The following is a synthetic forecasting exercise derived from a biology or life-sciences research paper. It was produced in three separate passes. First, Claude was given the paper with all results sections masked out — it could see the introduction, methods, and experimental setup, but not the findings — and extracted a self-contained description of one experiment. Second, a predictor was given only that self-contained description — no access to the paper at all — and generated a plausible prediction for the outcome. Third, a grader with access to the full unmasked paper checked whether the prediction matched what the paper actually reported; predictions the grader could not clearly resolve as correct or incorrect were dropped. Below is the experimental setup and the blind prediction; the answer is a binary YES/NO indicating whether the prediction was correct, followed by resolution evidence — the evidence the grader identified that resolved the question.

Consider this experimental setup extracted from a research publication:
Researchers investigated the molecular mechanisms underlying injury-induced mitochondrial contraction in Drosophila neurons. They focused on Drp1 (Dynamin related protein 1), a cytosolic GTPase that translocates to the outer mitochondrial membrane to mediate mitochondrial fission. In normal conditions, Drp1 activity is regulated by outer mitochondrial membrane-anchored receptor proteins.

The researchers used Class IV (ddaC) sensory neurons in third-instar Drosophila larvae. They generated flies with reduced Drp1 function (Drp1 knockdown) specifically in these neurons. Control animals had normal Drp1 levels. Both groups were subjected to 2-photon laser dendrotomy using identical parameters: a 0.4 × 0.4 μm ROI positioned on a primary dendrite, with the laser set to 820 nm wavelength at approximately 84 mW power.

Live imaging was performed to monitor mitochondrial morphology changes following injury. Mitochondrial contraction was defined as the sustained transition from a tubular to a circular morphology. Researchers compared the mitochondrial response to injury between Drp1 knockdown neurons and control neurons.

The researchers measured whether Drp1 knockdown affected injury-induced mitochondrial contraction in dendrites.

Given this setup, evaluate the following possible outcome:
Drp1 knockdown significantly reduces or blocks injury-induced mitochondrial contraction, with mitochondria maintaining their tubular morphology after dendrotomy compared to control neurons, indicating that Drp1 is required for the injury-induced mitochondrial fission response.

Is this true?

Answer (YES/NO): NO